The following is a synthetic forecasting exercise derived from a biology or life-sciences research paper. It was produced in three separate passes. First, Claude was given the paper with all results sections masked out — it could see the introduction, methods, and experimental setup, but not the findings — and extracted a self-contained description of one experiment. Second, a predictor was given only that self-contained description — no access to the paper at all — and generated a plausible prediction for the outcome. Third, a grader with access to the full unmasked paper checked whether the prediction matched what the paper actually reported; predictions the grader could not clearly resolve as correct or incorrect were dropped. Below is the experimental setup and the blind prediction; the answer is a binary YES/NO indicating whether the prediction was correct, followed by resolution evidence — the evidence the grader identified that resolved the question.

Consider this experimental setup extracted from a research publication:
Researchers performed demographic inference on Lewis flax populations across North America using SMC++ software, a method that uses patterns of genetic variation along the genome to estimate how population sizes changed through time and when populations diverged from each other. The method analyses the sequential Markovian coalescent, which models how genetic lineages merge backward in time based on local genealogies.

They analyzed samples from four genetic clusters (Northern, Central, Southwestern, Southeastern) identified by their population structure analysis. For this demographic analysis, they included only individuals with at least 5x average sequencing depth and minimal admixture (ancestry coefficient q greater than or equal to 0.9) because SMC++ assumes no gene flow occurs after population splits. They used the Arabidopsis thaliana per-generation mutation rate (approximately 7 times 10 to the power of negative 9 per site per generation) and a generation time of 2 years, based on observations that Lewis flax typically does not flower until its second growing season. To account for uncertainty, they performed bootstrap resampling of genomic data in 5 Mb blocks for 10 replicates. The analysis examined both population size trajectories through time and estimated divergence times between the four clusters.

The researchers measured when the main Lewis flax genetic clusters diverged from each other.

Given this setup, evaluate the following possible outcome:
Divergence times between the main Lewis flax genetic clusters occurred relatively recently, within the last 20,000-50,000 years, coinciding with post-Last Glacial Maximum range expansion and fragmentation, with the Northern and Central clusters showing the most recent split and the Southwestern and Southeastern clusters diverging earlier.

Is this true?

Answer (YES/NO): NO